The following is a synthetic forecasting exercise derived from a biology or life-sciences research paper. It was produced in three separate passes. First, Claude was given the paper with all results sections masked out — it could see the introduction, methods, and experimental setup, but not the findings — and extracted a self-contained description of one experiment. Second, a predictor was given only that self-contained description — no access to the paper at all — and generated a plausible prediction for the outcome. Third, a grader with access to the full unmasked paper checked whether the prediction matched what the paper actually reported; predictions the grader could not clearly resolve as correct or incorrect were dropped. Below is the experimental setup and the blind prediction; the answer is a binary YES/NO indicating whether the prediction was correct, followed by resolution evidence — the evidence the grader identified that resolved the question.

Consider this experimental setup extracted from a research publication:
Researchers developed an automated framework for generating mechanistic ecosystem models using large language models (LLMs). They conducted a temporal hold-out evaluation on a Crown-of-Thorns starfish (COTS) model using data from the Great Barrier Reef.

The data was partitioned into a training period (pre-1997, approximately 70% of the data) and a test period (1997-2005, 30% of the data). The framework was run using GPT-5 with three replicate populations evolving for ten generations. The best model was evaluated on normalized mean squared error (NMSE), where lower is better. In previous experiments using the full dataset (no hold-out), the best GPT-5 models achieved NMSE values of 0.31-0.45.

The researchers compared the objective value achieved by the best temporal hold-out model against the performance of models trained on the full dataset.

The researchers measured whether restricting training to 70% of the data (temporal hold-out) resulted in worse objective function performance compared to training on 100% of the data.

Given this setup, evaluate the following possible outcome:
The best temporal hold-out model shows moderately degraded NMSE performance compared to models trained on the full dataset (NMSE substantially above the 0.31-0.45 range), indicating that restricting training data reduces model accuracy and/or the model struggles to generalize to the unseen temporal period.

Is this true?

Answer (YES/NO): NO